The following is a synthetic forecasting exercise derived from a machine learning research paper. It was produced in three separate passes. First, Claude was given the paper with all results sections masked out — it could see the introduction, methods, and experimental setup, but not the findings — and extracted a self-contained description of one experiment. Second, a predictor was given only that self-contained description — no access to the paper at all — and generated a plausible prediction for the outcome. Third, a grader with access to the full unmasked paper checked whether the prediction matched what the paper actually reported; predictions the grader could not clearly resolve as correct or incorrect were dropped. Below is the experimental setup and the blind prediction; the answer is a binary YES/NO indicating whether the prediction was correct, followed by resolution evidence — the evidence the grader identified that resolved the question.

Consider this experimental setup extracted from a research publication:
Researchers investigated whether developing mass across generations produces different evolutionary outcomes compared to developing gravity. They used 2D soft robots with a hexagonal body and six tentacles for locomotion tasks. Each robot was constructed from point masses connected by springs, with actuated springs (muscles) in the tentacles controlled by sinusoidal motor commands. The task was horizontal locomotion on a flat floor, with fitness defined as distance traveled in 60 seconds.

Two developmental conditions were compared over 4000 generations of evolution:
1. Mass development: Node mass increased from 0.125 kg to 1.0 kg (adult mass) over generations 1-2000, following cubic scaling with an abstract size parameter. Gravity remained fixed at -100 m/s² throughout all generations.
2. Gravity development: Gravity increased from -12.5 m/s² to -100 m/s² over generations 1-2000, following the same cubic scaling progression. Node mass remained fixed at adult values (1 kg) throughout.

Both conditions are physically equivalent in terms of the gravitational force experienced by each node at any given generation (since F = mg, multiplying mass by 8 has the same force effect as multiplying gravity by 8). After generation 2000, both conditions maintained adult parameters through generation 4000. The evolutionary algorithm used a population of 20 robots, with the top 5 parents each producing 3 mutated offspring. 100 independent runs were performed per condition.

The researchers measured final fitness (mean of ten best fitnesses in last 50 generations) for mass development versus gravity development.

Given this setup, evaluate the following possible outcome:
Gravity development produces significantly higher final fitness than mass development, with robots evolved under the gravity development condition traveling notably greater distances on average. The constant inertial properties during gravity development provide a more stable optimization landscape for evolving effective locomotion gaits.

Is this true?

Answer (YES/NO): NO